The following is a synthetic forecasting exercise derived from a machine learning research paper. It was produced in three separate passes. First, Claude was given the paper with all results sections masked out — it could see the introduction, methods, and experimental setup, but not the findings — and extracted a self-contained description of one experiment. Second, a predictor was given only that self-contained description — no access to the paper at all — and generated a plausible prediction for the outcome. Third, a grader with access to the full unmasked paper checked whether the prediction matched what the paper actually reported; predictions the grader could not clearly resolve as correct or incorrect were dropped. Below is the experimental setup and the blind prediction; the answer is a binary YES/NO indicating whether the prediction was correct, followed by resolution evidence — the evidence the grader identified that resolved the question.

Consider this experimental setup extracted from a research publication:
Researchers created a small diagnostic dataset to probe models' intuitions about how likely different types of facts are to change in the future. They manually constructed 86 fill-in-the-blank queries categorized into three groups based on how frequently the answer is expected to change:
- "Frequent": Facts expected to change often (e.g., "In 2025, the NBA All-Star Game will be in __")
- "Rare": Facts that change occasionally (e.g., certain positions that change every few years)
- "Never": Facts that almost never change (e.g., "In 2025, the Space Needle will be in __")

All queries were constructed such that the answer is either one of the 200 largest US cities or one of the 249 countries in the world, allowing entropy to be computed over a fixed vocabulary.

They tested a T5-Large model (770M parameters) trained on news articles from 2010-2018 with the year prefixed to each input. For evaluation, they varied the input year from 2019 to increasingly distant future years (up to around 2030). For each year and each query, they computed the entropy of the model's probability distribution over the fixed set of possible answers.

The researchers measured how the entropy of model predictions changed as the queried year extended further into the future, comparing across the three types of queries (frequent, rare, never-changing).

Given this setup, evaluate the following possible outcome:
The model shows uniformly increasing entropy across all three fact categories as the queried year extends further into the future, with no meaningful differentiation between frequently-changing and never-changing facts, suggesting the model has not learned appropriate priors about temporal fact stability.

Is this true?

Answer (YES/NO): NO